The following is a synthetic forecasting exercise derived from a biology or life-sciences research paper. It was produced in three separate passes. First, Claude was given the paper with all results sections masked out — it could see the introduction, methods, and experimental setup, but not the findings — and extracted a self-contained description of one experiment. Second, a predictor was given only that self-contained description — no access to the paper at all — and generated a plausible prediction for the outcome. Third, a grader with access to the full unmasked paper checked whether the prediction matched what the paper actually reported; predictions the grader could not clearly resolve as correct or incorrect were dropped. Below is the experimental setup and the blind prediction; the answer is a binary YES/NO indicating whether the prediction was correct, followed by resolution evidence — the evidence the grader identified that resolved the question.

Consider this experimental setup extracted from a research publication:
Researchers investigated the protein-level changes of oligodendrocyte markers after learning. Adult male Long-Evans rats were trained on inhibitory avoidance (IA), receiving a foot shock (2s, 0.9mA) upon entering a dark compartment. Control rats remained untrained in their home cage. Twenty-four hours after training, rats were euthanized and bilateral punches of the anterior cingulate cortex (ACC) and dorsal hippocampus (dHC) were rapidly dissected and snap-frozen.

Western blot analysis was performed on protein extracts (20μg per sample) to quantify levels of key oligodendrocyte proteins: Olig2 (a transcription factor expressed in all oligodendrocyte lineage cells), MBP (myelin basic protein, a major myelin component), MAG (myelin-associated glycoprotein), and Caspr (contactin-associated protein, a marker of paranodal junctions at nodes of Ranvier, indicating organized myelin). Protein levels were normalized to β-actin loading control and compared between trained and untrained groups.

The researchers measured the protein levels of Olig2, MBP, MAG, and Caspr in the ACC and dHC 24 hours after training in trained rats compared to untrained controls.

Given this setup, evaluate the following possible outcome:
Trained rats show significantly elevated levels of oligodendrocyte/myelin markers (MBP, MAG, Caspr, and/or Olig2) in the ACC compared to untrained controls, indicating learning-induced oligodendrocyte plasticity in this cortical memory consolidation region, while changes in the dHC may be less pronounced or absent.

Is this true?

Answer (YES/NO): NO